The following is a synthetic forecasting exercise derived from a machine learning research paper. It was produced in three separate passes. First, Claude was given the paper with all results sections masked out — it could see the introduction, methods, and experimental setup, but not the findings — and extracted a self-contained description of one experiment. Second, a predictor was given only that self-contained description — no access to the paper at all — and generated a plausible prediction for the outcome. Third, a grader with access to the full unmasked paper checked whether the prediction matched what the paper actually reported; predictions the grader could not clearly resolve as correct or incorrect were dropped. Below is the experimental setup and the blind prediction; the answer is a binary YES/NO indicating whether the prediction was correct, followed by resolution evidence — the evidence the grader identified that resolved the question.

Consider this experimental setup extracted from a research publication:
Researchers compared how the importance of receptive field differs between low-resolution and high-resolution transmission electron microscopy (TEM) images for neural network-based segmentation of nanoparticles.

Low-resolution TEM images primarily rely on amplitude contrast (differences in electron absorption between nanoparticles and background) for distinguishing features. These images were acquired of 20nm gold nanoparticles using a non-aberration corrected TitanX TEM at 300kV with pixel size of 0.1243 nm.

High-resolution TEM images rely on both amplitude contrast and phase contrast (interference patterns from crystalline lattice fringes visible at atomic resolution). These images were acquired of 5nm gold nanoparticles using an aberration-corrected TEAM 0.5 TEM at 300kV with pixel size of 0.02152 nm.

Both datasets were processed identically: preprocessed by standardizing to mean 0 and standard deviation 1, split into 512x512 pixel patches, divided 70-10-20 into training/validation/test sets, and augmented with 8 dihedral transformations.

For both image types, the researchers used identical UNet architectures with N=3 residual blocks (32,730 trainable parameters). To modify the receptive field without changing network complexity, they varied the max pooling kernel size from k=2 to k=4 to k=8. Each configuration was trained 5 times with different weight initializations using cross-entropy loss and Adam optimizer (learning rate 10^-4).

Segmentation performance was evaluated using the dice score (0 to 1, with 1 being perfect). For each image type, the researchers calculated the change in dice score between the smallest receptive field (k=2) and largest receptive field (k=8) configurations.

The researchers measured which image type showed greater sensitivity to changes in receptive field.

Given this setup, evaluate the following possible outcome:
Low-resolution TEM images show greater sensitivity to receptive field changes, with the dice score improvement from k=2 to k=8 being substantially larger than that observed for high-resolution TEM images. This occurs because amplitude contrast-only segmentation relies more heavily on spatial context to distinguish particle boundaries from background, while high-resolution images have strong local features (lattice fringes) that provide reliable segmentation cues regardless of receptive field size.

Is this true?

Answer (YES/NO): NO